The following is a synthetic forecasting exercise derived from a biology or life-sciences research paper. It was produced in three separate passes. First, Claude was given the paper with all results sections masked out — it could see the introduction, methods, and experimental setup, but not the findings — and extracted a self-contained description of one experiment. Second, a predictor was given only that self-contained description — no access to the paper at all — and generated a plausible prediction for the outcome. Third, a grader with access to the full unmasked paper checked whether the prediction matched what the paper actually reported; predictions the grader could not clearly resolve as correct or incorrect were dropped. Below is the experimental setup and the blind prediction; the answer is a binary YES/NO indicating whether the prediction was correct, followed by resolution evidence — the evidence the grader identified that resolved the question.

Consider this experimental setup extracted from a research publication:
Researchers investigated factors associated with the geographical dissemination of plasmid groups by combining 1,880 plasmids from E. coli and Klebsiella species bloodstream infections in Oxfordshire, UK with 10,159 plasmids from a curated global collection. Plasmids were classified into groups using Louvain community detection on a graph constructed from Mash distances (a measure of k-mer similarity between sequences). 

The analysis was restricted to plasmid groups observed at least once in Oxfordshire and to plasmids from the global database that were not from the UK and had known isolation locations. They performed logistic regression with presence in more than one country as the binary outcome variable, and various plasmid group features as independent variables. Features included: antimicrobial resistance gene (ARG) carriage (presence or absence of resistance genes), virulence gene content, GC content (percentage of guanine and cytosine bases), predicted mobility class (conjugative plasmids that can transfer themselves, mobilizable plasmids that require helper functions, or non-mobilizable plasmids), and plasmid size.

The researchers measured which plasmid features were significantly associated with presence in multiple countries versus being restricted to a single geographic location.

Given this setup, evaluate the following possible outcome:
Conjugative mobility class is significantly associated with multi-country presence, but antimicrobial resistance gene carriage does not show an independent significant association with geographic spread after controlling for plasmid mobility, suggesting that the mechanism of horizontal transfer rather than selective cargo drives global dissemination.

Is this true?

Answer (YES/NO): NO